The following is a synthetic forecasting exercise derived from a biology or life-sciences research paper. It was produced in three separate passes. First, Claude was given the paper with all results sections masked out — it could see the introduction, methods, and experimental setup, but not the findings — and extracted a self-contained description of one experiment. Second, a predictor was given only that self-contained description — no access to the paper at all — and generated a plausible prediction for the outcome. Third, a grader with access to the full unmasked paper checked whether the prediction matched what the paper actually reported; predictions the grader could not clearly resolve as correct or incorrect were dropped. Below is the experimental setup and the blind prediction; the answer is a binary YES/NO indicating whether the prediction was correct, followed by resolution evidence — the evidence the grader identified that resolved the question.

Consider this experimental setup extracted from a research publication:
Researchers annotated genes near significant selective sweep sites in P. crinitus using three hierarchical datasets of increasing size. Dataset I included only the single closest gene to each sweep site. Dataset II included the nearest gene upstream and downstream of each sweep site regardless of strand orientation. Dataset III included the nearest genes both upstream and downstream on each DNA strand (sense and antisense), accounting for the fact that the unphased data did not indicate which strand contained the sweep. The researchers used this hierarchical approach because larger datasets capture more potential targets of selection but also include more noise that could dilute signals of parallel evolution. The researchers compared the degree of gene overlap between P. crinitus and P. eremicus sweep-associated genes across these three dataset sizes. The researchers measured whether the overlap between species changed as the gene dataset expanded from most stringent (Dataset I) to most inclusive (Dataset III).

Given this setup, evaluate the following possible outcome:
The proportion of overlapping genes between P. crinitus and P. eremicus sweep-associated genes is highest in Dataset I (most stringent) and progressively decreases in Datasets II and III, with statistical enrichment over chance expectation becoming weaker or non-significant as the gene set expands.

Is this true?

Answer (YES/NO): NO